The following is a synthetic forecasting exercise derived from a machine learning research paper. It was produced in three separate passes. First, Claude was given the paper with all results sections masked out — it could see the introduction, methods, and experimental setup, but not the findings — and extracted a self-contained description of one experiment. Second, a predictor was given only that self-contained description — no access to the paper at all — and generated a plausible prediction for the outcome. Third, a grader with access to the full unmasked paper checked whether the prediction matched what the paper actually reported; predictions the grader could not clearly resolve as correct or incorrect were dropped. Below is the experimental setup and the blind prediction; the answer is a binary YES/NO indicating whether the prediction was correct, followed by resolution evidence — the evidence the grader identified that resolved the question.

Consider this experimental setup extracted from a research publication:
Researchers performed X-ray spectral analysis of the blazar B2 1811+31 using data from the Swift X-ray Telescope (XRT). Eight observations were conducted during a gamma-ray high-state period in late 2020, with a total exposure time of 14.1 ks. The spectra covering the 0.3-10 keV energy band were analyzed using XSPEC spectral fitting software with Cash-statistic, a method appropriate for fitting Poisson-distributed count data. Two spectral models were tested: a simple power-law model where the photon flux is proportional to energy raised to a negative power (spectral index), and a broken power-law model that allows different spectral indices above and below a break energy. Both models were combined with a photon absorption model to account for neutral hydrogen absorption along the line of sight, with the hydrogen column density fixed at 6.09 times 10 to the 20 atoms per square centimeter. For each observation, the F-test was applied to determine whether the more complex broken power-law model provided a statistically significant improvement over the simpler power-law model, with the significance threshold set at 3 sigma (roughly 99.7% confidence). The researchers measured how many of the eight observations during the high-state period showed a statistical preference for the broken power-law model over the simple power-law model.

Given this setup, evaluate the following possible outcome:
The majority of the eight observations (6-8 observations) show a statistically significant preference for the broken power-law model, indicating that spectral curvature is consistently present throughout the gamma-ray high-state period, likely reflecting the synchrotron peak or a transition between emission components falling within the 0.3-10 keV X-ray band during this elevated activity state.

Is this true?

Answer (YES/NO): NO